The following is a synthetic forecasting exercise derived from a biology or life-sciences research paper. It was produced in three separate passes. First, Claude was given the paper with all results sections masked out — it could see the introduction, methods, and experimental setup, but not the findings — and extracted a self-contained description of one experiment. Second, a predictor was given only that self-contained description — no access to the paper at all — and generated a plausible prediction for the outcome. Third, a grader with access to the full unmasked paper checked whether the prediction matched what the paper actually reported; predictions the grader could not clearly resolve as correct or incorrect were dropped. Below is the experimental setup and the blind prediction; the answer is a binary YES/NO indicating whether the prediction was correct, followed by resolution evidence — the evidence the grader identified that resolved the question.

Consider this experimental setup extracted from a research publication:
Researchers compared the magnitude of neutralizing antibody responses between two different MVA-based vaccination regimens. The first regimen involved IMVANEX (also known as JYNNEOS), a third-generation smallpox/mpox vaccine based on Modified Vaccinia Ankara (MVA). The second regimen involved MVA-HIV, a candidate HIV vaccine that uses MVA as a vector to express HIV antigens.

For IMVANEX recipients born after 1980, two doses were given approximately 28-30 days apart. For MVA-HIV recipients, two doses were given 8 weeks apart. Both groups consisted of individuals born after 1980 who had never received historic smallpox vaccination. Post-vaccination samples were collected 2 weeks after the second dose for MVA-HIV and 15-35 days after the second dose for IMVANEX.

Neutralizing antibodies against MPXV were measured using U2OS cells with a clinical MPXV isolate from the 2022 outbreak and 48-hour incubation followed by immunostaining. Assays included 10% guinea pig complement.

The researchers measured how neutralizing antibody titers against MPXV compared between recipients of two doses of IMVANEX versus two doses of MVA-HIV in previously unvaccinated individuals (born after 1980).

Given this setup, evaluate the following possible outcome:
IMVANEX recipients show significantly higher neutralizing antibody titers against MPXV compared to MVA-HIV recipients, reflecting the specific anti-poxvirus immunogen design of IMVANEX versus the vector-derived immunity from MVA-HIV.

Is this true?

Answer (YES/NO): NO